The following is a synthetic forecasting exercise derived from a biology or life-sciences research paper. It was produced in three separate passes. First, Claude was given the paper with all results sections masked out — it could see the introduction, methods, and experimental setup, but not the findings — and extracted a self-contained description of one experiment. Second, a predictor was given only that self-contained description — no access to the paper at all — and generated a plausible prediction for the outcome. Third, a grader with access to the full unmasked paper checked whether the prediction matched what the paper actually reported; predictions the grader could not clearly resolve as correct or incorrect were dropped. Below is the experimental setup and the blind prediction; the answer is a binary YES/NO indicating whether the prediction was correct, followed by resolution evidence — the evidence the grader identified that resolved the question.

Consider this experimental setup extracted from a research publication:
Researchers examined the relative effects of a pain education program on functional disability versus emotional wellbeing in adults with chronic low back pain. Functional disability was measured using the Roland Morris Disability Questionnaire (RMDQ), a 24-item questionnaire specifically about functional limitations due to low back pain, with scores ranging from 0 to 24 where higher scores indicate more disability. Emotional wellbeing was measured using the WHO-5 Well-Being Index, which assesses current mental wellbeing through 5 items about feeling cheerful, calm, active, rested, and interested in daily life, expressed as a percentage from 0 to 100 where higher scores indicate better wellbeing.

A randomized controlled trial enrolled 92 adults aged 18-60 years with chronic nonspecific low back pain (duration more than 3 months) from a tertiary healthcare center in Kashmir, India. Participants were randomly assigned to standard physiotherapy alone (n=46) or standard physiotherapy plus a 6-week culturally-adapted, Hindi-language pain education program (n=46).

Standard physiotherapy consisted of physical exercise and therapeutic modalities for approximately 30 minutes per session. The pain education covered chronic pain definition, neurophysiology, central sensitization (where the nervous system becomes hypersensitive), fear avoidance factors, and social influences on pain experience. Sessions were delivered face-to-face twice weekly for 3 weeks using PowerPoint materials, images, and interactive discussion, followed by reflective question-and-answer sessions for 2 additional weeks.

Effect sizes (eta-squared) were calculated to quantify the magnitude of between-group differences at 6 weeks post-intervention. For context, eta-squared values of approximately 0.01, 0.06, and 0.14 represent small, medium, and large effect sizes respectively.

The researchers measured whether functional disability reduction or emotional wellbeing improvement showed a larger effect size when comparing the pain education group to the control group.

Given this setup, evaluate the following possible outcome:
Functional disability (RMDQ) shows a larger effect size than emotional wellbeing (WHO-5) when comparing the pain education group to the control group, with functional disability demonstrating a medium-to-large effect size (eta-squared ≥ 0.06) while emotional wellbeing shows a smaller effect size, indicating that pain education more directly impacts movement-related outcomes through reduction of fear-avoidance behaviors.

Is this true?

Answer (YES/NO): YES